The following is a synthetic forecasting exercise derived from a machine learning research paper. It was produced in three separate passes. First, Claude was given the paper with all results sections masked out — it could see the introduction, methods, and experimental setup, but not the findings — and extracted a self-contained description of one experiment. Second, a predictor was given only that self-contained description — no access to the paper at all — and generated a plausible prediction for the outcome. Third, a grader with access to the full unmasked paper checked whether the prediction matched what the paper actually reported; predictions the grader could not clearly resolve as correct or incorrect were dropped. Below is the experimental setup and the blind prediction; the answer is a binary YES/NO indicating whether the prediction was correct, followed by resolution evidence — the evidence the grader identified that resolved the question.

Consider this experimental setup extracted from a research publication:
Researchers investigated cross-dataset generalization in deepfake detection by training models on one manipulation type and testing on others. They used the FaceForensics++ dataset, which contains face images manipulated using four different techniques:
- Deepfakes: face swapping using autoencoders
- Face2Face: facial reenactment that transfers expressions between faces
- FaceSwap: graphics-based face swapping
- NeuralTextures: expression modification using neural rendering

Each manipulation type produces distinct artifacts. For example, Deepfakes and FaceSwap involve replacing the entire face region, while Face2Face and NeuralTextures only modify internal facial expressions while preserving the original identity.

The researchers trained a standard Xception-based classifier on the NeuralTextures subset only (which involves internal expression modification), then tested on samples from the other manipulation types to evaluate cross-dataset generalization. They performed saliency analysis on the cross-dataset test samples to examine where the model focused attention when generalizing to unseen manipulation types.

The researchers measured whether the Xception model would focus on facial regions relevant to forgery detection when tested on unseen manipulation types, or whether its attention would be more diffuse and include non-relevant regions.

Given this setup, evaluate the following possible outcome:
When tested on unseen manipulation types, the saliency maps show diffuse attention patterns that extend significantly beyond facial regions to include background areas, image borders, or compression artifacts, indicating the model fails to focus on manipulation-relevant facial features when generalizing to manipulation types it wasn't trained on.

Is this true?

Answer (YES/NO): YES